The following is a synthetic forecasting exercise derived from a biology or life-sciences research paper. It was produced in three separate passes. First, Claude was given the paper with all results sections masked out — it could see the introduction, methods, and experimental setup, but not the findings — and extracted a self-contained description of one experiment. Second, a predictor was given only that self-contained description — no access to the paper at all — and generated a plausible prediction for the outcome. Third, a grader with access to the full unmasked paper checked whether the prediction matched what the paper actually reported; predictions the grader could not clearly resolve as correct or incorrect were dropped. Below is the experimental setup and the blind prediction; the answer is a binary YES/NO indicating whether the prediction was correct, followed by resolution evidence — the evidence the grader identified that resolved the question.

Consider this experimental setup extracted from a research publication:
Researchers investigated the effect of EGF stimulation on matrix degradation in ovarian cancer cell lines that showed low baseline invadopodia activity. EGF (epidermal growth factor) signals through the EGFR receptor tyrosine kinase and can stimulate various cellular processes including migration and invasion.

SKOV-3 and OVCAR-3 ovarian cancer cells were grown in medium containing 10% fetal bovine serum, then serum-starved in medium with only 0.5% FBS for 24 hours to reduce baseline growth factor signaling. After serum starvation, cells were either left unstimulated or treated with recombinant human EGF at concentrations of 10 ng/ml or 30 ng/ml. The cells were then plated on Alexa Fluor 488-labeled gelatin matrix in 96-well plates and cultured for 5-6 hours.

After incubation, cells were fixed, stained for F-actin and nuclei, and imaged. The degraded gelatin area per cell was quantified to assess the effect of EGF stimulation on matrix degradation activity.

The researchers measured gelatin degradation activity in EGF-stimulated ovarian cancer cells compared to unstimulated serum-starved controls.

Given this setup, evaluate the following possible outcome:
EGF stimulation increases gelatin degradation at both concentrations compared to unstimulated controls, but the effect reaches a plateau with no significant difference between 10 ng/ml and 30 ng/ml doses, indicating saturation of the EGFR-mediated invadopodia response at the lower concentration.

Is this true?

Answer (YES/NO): NO